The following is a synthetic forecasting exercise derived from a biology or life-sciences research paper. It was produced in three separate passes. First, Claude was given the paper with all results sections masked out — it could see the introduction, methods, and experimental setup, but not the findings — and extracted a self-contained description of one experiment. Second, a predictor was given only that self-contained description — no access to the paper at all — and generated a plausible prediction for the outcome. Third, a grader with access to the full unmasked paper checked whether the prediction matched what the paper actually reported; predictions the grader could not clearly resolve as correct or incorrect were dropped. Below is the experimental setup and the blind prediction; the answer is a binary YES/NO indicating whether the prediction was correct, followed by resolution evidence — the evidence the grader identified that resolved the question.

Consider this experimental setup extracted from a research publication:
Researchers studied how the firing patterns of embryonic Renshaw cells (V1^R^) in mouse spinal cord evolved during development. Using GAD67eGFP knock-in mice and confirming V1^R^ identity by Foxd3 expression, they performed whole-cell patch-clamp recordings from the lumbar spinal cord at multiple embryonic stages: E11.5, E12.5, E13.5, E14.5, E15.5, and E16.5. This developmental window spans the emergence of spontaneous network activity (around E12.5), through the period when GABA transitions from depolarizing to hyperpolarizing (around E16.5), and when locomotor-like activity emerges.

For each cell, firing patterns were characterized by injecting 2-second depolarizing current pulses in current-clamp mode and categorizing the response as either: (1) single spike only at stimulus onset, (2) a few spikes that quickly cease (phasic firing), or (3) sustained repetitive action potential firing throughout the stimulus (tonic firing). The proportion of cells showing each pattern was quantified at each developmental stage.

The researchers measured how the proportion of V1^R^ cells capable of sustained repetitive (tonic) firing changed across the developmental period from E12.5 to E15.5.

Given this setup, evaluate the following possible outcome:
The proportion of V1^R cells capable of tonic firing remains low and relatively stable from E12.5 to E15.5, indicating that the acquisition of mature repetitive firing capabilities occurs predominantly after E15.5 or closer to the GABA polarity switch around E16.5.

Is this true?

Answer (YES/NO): NO